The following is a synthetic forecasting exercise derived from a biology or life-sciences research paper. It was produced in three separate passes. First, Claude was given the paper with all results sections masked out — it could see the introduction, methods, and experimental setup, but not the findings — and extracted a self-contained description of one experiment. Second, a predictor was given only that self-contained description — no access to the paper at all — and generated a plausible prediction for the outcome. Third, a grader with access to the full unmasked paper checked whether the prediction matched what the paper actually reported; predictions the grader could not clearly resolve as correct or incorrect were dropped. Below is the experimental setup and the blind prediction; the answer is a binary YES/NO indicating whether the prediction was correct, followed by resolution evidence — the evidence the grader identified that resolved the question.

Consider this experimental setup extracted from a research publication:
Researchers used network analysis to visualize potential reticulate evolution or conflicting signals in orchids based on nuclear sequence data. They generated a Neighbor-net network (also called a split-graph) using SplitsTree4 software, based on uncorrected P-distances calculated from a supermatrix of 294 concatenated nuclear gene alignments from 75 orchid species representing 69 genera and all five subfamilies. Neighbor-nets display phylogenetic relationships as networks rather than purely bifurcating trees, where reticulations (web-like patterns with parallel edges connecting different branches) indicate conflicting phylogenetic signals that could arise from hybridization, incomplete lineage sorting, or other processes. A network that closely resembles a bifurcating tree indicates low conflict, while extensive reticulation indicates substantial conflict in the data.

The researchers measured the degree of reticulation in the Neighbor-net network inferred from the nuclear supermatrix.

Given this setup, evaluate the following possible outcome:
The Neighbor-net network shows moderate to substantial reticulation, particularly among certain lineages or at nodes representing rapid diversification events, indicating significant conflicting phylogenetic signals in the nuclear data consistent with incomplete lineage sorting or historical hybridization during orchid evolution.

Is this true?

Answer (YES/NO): NO